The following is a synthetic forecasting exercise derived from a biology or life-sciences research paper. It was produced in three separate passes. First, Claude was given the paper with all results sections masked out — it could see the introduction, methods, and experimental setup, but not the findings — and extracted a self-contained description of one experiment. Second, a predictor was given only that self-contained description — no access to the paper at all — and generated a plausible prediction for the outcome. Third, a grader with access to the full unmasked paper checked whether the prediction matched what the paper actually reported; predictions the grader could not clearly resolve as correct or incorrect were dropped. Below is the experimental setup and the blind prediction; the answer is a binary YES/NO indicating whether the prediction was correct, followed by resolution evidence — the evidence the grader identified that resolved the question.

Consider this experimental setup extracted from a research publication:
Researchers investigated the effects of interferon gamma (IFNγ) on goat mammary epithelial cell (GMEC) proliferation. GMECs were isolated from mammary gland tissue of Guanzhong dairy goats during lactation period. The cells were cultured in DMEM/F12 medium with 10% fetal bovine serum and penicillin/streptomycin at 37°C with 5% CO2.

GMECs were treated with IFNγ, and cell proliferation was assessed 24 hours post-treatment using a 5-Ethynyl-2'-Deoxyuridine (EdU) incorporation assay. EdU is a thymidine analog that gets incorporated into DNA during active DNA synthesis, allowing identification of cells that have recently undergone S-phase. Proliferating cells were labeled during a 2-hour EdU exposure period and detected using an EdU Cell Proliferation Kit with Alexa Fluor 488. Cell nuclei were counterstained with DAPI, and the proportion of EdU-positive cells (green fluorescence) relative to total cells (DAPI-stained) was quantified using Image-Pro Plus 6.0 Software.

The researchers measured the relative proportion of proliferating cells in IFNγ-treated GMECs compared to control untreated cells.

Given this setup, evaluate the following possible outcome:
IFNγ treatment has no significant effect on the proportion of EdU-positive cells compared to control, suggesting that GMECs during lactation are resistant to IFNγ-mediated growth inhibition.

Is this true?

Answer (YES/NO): NO